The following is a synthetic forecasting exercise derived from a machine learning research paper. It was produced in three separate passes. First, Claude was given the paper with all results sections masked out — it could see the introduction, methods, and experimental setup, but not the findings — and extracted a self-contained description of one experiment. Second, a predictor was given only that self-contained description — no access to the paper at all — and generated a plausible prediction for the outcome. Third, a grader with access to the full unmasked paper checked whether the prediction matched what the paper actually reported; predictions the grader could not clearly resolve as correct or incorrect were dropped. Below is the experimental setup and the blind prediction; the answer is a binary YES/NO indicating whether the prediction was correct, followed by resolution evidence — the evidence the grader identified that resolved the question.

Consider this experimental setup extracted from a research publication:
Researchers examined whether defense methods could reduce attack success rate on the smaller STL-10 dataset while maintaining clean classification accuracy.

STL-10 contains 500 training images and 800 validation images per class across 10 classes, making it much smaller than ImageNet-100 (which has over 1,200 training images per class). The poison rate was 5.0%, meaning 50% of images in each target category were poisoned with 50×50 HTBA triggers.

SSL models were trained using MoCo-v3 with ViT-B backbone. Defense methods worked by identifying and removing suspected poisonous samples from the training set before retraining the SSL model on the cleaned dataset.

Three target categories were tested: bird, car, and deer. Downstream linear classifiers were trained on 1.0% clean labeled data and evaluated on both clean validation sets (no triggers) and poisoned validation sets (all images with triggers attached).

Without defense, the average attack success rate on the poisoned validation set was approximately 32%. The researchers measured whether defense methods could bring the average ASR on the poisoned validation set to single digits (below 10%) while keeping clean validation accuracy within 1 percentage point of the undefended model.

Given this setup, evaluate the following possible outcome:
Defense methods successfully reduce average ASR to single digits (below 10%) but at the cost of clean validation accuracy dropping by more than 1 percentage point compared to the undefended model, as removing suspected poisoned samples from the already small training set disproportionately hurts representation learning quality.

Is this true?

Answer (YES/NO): NO